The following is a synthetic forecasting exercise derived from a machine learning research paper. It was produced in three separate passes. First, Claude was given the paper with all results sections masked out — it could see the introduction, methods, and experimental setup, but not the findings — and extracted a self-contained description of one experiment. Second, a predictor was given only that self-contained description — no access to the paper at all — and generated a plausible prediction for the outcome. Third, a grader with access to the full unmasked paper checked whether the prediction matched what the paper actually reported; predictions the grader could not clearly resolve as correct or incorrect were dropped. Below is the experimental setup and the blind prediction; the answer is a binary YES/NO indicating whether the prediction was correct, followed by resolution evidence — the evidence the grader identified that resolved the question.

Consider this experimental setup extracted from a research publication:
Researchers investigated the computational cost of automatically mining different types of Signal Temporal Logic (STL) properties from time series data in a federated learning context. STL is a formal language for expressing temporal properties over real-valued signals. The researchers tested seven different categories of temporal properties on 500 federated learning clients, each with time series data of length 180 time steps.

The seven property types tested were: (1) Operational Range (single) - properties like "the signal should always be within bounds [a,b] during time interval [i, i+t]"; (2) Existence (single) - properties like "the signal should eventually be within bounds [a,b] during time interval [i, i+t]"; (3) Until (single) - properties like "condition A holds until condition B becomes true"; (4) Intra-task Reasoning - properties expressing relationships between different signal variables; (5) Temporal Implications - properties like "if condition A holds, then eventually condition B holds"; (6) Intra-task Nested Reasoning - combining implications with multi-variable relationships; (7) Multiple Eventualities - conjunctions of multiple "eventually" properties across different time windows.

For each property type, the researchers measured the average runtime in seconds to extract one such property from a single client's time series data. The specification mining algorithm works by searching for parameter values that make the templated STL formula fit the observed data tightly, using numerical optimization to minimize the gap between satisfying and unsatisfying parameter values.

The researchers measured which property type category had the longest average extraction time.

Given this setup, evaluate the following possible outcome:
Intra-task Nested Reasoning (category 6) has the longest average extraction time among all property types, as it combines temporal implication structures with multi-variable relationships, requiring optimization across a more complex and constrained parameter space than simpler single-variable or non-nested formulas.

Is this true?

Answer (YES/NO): NO